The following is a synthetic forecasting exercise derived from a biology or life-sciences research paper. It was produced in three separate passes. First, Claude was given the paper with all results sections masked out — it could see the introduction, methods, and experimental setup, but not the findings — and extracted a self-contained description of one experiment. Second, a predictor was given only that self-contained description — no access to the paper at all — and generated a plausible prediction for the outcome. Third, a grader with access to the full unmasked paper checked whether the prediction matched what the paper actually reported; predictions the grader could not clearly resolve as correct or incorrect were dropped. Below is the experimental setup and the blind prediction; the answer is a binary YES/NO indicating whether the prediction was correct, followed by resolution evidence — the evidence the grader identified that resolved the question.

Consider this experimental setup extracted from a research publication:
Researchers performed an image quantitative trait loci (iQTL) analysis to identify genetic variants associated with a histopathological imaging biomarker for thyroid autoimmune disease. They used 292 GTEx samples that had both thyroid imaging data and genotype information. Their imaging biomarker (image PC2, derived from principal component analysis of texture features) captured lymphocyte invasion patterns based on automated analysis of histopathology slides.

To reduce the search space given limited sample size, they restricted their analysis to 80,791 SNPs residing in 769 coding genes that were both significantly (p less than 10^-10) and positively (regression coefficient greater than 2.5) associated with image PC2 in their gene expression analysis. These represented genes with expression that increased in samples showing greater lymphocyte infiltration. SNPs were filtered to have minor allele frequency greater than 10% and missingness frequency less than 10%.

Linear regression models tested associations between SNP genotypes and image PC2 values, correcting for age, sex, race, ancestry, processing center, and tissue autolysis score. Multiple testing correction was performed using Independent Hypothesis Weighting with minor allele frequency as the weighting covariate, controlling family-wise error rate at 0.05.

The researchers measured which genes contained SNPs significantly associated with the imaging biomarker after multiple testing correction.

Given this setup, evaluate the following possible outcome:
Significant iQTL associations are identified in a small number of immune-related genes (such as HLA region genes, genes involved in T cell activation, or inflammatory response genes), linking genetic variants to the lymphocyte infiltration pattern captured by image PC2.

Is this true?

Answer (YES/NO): NO